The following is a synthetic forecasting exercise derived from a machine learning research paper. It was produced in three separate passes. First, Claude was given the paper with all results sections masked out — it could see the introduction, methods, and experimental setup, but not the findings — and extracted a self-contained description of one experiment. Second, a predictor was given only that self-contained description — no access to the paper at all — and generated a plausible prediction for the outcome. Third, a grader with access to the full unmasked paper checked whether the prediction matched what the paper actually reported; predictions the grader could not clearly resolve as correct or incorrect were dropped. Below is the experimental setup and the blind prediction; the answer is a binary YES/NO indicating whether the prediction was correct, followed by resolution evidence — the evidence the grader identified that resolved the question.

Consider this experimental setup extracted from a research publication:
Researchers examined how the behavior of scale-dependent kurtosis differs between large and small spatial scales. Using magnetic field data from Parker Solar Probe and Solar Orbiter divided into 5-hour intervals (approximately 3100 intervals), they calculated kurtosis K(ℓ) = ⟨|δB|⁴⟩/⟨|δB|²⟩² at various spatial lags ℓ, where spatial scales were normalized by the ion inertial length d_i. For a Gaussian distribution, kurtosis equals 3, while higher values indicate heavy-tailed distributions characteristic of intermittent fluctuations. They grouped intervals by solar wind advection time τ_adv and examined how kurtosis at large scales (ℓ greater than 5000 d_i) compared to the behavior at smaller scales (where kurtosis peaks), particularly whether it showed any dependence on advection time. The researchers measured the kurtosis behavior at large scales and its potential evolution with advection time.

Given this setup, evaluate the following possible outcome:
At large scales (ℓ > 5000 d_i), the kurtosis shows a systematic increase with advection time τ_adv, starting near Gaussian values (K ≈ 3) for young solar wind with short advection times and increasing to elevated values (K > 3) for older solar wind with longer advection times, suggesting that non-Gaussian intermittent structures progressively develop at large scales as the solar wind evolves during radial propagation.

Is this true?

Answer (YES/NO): NO